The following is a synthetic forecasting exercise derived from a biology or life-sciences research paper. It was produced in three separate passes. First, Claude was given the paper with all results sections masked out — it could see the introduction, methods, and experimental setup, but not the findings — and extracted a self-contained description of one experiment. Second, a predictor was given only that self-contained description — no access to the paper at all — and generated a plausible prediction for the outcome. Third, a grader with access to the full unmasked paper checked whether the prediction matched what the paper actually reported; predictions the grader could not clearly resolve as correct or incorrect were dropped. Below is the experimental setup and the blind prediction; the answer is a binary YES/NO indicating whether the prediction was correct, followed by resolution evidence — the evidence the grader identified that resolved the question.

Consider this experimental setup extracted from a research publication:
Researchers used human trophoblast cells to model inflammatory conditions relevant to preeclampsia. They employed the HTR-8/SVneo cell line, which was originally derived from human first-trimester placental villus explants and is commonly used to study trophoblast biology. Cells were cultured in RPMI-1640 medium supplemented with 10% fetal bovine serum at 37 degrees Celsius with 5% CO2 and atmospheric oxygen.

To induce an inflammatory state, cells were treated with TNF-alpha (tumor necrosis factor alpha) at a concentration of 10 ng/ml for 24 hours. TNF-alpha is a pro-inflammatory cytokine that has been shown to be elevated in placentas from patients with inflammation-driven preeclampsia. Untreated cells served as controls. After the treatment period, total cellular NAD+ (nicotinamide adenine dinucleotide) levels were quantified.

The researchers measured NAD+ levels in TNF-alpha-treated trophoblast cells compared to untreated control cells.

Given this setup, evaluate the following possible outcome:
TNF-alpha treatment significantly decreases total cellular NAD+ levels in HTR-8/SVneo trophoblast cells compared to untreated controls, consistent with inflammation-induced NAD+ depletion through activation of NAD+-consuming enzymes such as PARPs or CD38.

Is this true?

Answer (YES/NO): YES